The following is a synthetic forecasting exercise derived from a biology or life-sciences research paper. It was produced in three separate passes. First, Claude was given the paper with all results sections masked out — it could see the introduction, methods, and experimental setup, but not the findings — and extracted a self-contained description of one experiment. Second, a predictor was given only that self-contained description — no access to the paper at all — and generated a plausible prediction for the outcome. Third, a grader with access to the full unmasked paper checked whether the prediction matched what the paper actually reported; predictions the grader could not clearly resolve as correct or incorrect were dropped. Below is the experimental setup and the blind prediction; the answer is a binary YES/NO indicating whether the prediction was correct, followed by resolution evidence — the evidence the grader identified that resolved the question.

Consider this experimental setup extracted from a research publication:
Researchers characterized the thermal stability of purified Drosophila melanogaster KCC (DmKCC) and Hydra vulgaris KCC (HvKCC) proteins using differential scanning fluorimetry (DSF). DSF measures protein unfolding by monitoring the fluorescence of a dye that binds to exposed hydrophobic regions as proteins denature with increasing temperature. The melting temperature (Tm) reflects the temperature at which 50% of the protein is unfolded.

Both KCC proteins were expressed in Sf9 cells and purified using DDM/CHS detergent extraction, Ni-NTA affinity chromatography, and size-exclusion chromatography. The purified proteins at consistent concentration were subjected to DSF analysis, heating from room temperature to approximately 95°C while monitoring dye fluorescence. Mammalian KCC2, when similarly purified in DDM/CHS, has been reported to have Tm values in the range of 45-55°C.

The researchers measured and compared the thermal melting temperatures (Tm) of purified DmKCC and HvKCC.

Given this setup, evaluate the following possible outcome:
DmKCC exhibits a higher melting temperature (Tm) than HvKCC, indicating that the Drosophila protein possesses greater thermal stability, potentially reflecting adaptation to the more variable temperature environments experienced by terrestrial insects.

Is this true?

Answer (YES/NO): YES